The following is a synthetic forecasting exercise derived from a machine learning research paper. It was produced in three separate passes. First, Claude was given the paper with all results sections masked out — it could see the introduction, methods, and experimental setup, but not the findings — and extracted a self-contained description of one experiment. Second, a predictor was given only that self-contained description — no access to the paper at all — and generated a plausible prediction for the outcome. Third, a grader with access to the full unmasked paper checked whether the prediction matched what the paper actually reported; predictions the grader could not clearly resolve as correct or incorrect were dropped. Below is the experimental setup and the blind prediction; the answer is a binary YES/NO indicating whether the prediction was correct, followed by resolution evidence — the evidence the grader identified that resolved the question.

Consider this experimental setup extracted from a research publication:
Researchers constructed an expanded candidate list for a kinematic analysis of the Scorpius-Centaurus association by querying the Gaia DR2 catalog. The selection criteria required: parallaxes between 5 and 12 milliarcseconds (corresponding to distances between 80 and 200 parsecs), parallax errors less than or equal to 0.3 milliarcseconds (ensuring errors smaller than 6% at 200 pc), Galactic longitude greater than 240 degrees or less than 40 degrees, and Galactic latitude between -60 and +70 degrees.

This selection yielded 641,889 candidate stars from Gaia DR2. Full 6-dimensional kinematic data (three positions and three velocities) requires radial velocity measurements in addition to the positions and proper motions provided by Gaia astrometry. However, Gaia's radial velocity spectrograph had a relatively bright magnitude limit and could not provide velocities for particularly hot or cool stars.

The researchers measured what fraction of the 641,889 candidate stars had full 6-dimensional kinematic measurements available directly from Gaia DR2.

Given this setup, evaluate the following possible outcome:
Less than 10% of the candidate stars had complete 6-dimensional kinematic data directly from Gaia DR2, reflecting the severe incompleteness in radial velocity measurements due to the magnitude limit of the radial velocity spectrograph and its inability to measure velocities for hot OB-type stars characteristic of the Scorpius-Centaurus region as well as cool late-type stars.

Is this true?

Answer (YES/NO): NO